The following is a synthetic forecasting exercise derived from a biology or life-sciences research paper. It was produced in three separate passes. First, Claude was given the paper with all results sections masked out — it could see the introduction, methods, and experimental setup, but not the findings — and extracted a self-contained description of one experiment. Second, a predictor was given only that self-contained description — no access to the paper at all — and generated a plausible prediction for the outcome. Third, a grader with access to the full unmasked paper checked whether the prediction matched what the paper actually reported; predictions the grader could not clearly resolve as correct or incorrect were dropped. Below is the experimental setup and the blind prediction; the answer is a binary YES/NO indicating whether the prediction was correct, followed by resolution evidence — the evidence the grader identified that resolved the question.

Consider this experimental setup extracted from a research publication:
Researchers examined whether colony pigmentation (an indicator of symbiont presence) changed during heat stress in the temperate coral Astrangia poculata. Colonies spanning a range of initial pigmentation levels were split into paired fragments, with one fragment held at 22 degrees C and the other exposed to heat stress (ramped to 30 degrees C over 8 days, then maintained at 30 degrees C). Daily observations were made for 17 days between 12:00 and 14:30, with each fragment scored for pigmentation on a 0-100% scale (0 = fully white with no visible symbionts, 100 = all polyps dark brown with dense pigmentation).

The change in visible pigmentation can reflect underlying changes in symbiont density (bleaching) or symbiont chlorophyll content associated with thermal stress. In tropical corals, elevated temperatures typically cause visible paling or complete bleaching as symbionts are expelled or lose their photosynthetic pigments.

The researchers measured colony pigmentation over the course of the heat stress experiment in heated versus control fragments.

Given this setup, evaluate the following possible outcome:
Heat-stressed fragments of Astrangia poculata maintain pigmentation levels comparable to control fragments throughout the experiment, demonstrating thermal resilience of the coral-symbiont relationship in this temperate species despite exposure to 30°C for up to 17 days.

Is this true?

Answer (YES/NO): NO